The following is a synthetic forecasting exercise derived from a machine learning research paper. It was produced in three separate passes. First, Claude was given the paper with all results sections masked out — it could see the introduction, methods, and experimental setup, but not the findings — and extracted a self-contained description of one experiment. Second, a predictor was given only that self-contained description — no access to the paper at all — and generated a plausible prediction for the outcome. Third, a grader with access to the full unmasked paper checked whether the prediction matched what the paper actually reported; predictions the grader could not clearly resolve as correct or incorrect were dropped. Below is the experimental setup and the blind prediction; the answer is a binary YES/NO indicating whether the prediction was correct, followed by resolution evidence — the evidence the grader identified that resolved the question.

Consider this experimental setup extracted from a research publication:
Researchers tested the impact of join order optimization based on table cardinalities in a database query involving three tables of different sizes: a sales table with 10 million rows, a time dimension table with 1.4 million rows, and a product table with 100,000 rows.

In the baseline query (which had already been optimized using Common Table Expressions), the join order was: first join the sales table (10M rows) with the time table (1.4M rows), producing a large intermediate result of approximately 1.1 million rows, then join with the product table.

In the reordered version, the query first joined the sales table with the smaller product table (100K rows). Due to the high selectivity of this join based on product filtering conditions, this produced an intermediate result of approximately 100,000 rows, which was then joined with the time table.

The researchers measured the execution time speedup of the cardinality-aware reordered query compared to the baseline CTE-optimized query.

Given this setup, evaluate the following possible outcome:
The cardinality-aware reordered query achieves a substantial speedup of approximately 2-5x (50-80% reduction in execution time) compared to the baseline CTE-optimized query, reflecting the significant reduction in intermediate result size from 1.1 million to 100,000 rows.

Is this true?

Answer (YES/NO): YES